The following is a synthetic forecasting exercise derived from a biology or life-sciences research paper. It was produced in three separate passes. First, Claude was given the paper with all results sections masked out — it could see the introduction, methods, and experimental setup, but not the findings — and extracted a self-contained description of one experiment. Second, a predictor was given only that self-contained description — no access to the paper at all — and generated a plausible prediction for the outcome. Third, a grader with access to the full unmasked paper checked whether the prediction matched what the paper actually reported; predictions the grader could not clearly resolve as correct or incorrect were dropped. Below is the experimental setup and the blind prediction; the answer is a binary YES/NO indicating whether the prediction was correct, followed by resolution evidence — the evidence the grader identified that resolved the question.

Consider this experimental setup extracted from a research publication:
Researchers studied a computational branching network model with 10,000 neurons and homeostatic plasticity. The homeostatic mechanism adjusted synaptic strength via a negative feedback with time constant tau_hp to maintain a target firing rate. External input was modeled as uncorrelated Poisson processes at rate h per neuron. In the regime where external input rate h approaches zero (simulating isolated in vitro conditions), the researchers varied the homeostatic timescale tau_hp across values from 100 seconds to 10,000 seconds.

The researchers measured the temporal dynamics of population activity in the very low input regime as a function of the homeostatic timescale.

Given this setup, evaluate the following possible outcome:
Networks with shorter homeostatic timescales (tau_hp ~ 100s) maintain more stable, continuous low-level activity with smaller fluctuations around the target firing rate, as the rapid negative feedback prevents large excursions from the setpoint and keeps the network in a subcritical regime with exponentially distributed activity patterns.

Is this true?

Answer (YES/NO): NO